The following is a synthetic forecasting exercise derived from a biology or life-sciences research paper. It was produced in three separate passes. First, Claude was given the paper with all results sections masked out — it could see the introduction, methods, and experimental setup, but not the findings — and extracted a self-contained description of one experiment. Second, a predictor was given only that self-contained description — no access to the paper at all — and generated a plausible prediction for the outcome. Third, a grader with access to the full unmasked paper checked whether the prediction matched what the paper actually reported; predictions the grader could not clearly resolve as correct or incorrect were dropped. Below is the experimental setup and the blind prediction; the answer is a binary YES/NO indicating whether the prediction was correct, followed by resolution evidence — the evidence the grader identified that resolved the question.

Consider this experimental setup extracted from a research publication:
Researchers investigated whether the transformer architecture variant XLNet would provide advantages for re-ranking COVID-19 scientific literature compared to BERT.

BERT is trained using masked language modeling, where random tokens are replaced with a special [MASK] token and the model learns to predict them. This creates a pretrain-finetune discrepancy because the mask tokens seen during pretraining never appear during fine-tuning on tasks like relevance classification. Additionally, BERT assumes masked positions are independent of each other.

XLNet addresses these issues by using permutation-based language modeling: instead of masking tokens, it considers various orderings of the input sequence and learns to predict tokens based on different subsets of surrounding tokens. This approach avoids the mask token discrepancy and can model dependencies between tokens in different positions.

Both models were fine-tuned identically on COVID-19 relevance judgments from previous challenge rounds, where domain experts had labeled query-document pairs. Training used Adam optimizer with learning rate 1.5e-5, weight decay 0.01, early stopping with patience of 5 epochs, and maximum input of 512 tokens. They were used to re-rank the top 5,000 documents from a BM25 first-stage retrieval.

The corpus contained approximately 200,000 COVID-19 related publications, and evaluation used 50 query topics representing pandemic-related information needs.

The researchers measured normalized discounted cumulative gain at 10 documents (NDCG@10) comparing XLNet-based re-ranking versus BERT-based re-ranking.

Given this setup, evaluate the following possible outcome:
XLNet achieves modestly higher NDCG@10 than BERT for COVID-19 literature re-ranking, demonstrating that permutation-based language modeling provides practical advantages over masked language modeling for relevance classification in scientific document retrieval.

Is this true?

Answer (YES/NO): YES